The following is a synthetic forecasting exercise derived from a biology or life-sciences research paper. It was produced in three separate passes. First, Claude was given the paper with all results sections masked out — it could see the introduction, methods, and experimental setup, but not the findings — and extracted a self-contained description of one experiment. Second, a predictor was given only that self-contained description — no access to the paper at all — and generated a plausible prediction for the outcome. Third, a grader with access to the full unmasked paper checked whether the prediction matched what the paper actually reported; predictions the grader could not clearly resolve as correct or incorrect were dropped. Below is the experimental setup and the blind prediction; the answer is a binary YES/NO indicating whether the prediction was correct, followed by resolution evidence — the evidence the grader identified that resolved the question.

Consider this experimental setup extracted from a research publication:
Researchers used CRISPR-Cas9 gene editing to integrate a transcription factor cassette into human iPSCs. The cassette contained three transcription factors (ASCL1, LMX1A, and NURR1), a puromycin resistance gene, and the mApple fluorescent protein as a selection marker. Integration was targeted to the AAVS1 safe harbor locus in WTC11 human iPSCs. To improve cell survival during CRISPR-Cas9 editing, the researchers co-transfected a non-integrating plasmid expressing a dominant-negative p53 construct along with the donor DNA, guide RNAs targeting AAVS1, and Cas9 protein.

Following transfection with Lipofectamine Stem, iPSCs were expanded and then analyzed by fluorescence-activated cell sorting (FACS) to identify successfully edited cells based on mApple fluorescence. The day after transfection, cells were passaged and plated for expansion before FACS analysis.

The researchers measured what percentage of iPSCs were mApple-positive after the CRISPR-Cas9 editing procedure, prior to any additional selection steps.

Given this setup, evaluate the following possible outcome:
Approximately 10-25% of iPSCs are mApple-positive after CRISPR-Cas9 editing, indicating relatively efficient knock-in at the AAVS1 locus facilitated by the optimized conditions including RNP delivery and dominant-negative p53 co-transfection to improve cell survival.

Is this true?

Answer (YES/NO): NO